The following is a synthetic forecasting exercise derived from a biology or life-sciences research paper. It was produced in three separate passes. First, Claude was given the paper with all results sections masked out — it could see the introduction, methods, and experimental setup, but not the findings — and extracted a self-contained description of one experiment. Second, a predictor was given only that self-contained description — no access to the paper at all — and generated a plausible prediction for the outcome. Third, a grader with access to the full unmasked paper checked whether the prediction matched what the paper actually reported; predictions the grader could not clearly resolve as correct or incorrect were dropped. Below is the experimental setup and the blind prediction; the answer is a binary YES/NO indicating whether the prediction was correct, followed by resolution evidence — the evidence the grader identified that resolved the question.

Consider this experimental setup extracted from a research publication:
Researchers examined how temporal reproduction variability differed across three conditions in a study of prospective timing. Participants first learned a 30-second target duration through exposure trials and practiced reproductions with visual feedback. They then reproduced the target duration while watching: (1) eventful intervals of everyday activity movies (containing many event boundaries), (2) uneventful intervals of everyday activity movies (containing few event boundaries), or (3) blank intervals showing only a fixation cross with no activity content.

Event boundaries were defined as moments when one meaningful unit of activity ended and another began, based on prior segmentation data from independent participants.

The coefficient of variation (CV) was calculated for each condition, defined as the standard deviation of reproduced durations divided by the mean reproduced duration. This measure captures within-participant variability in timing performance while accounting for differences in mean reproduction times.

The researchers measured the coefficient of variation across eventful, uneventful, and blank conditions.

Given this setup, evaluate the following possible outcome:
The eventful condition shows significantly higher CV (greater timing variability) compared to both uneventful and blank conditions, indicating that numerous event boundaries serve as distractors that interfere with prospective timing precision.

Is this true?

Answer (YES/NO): NO